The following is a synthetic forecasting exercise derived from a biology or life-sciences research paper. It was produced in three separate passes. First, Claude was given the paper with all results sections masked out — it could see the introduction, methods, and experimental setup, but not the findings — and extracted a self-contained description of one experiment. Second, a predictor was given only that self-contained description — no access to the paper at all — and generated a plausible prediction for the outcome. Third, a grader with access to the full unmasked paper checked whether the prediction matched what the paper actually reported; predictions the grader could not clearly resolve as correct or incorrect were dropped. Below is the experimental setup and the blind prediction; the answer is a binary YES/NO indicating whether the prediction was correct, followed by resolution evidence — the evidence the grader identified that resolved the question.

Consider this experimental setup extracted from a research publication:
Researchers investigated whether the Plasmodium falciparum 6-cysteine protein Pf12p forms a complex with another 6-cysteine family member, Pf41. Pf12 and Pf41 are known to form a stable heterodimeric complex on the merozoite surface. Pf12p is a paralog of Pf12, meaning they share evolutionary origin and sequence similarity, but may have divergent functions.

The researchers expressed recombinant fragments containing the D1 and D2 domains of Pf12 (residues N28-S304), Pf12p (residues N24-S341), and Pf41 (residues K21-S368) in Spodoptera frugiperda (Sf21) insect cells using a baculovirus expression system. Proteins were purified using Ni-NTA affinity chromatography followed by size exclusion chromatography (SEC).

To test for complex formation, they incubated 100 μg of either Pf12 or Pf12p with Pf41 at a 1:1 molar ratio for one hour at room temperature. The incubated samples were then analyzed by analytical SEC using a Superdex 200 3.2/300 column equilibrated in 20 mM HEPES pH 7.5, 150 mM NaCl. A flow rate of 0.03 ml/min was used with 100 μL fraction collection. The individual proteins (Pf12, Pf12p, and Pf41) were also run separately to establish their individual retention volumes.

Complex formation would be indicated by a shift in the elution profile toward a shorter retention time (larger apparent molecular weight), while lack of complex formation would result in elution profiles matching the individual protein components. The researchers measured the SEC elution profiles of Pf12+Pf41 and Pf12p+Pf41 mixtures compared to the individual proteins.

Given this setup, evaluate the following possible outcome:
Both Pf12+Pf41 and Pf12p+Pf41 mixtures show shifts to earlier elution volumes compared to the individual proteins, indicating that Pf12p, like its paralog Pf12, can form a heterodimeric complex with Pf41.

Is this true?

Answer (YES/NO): NO